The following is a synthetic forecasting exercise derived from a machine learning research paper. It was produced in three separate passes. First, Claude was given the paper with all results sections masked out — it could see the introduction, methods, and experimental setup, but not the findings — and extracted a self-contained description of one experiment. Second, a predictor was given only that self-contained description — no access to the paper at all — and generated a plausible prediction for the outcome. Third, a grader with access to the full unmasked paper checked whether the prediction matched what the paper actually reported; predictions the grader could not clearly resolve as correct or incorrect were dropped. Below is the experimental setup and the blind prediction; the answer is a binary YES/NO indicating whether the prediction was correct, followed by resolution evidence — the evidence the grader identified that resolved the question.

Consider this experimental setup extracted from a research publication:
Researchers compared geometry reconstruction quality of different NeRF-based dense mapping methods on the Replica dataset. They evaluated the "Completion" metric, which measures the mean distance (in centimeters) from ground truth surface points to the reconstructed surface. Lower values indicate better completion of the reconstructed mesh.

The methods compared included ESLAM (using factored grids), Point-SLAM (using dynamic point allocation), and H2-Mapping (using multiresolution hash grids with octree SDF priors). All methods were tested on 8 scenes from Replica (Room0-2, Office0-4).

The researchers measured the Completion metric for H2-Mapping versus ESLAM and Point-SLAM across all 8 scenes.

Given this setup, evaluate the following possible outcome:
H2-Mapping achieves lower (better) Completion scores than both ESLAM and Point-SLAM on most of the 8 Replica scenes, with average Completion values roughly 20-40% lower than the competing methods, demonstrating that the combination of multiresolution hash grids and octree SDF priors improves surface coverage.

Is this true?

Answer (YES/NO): NO